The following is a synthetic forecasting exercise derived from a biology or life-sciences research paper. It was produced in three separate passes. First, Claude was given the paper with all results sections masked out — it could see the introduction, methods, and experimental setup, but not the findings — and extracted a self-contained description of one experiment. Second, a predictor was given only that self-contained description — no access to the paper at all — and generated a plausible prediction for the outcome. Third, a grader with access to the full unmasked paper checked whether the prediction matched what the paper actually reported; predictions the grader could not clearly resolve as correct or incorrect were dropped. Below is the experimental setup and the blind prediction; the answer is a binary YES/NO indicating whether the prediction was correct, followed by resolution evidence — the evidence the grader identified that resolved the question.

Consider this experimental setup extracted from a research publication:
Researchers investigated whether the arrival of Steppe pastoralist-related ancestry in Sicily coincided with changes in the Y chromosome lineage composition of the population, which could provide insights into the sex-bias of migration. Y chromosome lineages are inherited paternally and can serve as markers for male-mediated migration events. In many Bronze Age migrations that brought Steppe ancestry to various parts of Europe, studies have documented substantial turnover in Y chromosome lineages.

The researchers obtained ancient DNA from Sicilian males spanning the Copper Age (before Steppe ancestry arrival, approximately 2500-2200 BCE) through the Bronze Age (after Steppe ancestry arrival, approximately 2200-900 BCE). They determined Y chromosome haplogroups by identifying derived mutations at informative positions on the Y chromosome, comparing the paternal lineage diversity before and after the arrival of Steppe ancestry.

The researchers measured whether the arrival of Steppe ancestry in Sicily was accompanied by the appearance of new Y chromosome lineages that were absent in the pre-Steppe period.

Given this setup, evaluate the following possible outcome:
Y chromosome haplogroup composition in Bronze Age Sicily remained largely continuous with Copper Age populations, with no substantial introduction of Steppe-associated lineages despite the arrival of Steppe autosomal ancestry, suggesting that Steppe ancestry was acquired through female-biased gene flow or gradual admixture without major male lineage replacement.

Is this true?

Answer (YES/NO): NO